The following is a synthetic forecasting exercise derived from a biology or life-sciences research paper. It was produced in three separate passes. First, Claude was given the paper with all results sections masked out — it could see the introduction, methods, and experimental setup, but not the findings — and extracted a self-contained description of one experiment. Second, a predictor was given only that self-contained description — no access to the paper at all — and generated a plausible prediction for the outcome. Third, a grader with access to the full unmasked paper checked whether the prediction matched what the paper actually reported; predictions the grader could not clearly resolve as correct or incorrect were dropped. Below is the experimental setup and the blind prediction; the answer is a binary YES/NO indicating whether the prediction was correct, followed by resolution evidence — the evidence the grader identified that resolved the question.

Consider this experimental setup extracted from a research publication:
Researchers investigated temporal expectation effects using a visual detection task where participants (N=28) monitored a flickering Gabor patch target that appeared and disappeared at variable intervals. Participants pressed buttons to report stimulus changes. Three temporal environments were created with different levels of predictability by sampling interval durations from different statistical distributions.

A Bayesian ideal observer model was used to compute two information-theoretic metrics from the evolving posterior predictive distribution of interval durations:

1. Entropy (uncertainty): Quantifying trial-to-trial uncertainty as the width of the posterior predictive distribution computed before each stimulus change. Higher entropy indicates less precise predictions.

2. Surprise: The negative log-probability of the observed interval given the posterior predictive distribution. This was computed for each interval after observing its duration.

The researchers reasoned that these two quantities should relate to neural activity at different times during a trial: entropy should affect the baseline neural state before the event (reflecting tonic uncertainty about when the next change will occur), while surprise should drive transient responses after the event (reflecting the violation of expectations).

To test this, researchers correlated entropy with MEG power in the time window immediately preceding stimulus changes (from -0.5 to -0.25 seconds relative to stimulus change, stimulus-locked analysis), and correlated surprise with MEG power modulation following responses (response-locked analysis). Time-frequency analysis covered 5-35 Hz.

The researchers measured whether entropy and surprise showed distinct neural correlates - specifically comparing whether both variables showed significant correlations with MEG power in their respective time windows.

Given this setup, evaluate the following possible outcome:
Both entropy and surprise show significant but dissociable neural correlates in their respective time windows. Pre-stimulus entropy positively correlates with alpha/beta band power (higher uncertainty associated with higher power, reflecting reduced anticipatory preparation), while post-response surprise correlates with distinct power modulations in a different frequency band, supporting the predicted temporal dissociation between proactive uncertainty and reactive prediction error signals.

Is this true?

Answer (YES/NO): NO